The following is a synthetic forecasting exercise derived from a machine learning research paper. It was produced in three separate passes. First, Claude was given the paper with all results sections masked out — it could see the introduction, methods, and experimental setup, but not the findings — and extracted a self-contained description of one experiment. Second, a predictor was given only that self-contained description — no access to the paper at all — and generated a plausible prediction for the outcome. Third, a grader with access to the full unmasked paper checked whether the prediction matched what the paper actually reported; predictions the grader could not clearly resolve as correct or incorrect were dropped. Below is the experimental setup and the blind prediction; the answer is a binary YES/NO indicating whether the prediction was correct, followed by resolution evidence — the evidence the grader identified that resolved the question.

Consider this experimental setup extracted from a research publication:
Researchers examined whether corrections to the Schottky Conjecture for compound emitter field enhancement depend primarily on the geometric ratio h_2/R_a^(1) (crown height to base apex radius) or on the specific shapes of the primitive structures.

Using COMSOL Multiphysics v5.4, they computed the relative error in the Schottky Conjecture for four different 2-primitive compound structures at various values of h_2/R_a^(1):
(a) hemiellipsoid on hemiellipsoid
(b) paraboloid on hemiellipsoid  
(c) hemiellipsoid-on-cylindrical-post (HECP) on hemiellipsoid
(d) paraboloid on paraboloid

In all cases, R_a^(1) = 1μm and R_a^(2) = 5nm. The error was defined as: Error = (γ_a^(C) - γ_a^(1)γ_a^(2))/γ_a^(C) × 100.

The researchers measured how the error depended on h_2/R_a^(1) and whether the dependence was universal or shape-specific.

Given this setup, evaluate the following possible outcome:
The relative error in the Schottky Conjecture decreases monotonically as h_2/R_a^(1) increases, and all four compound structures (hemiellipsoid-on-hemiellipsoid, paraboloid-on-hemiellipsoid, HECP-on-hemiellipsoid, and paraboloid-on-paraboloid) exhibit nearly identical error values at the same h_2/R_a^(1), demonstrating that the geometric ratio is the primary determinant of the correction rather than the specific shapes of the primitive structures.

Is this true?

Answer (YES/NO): NO